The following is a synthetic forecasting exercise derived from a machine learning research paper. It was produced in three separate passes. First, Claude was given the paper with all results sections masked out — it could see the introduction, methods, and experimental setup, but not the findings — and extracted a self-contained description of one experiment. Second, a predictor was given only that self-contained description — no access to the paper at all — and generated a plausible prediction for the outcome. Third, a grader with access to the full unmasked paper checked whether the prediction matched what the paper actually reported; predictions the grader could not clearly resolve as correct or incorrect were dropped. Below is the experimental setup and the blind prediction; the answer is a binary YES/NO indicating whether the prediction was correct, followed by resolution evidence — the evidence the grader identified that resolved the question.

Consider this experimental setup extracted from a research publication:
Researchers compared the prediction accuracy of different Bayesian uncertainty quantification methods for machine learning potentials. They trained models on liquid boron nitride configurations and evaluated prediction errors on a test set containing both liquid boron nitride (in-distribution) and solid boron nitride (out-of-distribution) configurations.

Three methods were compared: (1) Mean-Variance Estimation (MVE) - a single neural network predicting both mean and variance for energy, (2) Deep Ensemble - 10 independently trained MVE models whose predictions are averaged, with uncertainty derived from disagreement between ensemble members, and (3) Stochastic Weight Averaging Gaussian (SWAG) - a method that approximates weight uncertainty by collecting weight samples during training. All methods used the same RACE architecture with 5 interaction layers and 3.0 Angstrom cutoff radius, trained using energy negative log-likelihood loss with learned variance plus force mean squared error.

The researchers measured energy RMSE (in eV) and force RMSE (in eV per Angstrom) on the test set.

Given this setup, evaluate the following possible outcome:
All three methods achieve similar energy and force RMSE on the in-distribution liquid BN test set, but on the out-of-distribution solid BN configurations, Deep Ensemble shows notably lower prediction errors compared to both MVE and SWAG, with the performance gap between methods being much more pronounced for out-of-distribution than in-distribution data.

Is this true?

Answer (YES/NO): NO